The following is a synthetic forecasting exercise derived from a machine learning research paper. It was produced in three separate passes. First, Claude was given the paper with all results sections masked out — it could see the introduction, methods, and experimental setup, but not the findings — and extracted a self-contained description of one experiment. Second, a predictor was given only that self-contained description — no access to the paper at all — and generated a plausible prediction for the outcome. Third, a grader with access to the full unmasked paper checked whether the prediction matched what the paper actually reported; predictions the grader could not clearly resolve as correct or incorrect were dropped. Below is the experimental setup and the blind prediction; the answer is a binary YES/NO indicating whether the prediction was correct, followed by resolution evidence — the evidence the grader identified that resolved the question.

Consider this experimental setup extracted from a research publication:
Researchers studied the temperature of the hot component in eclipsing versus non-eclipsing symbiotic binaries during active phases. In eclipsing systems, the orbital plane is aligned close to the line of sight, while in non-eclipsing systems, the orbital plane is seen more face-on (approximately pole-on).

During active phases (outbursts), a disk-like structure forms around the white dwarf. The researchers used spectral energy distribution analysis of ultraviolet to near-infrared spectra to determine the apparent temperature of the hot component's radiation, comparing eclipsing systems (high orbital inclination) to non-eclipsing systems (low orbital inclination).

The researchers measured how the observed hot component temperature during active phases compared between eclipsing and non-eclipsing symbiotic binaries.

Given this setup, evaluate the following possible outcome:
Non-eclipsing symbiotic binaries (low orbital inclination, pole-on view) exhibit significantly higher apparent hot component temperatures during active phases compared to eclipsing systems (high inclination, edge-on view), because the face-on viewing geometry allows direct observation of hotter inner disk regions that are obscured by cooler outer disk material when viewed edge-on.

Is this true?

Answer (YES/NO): YES